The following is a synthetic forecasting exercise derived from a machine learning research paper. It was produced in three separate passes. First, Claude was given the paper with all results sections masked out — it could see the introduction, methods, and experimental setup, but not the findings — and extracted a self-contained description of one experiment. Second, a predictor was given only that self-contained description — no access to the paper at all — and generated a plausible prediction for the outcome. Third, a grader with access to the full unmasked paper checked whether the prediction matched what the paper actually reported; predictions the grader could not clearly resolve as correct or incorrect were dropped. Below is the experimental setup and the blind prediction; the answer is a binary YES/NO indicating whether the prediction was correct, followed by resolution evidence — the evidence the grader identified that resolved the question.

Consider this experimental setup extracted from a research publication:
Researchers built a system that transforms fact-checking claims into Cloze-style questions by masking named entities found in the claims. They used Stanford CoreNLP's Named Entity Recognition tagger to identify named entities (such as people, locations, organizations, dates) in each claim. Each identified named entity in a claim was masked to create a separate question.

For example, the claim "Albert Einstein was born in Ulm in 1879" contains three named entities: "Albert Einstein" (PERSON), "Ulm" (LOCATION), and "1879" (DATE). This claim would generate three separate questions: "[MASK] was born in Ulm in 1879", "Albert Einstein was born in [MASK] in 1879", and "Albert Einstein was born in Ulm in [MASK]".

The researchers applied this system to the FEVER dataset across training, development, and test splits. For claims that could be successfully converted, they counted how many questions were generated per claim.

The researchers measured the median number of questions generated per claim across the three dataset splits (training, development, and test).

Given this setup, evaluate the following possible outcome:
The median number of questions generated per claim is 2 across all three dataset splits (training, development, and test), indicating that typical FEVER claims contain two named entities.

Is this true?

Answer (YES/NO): NO